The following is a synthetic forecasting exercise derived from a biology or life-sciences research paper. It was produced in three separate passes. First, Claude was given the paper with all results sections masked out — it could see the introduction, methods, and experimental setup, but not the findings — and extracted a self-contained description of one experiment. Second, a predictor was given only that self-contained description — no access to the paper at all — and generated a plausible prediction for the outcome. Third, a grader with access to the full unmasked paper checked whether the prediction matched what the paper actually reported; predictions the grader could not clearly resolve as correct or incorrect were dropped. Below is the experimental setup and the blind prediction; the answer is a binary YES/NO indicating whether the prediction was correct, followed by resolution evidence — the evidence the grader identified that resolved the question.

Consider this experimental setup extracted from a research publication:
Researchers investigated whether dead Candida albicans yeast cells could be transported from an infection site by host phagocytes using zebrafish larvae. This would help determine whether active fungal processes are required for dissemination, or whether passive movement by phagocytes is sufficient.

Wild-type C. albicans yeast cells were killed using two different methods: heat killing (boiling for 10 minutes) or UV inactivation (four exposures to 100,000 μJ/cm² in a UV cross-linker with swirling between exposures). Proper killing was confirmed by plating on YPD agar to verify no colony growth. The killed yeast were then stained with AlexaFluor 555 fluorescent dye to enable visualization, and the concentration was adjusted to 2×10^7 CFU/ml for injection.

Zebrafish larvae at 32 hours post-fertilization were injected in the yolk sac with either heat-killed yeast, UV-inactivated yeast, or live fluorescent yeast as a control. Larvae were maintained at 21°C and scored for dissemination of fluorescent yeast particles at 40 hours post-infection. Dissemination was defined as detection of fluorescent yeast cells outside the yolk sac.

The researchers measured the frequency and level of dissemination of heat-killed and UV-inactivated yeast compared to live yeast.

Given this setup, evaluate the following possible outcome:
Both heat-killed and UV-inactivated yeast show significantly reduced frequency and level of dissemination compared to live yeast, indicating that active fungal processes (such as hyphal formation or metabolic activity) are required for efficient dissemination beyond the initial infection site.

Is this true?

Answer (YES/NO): YES